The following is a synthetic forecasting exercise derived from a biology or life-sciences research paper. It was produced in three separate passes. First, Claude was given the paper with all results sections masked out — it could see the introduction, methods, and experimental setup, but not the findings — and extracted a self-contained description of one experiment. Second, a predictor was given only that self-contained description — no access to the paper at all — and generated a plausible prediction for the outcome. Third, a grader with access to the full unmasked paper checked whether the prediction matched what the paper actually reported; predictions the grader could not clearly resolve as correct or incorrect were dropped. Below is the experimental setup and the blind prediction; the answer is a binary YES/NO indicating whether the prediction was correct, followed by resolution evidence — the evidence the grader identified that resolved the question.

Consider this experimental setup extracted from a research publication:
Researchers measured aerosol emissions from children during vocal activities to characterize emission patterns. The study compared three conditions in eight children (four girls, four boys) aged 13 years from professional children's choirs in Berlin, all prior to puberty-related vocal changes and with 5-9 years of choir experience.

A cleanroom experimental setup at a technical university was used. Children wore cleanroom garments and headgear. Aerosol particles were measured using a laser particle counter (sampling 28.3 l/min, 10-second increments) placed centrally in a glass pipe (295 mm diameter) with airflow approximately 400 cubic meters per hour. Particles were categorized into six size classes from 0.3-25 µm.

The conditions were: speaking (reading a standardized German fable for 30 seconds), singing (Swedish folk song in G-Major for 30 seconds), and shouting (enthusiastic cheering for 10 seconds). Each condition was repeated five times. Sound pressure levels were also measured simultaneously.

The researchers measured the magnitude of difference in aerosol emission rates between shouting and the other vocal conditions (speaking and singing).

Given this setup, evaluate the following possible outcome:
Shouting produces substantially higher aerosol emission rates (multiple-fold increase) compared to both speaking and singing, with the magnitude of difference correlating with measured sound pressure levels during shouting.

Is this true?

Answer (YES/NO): YES